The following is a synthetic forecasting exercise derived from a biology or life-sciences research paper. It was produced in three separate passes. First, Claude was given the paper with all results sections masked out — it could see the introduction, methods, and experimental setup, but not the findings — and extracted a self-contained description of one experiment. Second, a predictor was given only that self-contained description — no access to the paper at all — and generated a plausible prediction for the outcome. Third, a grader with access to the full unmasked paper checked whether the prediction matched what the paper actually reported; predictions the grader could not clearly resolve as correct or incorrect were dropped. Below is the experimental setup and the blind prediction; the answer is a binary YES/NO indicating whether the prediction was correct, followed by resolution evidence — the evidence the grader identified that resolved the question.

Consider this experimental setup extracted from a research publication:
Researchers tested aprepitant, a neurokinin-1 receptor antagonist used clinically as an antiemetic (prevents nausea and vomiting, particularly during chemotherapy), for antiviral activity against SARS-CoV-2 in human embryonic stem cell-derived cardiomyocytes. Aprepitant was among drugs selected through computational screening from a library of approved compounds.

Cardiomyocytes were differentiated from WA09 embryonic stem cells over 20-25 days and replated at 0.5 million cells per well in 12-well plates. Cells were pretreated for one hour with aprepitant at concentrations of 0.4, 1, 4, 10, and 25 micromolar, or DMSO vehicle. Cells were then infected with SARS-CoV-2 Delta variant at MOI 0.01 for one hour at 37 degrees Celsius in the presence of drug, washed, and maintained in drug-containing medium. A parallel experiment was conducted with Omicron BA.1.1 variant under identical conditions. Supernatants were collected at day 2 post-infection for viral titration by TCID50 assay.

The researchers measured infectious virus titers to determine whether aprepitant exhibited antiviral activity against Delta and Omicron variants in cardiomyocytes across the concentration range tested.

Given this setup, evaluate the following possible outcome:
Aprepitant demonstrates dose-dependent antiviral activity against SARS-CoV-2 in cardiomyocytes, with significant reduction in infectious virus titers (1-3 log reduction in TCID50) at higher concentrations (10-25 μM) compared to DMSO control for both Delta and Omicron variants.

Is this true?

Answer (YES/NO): NO